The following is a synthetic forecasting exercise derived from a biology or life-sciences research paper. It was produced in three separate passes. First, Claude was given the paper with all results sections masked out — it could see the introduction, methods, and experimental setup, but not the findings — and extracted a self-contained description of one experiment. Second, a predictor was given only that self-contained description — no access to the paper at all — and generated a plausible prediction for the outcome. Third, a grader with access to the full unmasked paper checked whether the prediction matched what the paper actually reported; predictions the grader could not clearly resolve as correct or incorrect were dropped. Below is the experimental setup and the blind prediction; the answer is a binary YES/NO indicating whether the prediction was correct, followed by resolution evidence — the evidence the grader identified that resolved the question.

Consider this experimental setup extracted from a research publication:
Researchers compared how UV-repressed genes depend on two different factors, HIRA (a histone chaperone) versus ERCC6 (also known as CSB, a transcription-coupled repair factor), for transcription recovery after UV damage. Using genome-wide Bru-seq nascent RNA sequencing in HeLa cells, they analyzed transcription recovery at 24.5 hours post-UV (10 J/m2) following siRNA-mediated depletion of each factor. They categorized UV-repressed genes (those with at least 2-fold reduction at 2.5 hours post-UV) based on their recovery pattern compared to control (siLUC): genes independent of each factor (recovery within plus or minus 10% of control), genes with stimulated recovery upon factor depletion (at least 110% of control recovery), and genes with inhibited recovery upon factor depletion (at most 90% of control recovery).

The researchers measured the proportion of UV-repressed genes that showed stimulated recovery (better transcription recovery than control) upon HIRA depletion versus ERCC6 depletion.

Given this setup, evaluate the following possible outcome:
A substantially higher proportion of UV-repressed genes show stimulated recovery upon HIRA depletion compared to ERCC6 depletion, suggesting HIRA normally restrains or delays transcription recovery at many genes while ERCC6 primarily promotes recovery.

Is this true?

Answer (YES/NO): NO